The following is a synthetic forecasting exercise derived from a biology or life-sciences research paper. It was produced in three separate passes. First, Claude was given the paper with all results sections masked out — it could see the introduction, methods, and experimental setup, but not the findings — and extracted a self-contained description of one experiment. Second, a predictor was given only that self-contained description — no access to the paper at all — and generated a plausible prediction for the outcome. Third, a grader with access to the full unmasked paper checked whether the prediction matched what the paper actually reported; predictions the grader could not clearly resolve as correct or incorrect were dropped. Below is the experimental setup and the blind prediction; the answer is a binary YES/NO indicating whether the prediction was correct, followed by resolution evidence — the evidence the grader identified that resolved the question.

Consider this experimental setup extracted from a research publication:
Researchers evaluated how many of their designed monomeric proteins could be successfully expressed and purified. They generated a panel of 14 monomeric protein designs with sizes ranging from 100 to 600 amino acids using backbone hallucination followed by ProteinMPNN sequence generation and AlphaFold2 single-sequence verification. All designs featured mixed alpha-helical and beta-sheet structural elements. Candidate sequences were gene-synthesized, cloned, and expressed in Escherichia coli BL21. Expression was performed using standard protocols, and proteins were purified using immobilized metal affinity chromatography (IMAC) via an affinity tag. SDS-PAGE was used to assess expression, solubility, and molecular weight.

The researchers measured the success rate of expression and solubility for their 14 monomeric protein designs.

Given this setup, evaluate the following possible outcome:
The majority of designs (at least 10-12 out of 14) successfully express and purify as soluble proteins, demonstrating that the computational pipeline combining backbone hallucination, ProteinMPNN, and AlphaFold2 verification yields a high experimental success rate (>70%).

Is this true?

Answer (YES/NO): YES